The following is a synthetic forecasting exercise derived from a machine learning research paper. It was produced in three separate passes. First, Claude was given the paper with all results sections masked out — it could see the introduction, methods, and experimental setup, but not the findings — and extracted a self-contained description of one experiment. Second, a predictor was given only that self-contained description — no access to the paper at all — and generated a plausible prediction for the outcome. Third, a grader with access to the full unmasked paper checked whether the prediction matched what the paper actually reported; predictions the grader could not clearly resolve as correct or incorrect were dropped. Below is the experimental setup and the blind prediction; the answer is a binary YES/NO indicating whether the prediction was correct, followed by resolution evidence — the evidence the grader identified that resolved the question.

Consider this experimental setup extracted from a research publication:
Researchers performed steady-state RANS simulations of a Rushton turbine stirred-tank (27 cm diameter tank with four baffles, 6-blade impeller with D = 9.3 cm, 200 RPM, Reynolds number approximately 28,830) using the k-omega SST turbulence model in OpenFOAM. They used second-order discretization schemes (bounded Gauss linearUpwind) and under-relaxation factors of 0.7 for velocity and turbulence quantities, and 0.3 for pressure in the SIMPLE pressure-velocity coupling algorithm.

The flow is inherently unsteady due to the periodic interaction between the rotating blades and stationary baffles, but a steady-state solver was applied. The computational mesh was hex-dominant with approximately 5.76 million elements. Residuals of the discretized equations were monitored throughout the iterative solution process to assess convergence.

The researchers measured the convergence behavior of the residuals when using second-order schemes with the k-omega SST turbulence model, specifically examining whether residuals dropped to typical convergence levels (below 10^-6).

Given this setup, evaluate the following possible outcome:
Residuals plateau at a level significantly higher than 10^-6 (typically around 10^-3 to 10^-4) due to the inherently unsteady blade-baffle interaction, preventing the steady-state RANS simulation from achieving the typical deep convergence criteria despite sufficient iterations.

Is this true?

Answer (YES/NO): YES